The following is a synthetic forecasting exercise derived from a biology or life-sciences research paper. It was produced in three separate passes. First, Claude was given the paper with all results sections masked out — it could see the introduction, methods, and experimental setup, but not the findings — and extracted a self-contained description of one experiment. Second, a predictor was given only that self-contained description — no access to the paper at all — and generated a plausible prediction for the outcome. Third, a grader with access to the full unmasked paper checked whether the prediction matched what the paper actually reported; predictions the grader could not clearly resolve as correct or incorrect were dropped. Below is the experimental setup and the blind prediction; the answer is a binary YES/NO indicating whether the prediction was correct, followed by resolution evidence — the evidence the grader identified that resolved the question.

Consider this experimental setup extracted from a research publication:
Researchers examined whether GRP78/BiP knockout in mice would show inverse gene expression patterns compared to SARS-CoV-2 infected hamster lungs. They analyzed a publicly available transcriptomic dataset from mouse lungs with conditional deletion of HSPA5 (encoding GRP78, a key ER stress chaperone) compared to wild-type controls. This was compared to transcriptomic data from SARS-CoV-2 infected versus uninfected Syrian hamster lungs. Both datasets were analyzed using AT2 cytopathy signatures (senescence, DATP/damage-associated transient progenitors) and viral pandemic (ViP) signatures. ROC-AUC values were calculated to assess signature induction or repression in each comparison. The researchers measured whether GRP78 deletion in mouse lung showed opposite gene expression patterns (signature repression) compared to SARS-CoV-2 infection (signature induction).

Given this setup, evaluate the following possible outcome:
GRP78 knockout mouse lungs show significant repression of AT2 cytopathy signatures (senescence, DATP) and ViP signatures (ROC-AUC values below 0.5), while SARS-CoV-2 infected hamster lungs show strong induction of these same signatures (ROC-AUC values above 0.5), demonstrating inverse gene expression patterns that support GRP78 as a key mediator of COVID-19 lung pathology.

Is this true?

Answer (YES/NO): NO